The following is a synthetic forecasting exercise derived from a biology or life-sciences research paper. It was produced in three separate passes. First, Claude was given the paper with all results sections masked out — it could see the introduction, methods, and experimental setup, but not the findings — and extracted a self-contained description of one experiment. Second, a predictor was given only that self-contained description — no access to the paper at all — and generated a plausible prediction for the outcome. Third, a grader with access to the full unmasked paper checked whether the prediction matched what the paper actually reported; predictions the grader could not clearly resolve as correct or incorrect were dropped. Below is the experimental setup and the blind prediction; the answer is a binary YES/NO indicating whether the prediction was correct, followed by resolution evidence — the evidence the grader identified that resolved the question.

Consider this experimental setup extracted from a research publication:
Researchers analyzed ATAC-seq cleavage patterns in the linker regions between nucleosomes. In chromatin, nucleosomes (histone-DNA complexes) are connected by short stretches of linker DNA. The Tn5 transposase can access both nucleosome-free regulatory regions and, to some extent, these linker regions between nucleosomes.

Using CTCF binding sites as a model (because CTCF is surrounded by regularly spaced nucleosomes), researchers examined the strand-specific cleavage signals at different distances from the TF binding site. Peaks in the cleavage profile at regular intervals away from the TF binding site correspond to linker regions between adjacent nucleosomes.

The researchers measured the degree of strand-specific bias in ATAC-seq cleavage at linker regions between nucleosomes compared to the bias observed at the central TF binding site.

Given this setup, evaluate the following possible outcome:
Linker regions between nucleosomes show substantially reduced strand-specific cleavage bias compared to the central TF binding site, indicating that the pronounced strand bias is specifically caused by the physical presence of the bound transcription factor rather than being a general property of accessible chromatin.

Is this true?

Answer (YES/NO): NO